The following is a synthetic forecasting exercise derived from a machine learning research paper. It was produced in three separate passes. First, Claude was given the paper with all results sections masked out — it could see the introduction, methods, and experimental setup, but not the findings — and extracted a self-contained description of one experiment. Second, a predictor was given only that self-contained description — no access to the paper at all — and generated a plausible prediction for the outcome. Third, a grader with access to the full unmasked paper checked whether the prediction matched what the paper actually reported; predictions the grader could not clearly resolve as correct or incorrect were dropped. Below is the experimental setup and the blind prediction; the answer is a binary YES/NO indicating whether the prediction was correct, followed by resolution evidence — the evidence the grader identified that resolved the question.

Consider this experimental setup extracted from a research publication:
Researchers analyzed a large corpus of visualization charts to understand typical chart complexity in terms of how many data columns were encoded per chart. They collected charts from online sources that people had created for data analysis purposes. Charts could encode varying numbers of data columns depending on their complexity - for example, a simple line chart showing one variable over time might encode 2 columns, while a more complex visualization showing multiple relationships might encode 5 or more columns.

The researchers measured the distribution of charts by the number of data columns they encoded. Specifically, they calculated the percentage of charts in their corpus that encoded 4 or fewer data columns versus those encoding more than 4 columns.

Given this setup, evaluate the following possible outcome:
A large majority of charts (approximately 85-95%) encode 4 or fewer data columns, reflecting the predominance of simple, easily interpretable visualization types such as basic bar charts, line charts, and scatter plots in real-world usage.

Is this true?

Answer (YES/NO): YES